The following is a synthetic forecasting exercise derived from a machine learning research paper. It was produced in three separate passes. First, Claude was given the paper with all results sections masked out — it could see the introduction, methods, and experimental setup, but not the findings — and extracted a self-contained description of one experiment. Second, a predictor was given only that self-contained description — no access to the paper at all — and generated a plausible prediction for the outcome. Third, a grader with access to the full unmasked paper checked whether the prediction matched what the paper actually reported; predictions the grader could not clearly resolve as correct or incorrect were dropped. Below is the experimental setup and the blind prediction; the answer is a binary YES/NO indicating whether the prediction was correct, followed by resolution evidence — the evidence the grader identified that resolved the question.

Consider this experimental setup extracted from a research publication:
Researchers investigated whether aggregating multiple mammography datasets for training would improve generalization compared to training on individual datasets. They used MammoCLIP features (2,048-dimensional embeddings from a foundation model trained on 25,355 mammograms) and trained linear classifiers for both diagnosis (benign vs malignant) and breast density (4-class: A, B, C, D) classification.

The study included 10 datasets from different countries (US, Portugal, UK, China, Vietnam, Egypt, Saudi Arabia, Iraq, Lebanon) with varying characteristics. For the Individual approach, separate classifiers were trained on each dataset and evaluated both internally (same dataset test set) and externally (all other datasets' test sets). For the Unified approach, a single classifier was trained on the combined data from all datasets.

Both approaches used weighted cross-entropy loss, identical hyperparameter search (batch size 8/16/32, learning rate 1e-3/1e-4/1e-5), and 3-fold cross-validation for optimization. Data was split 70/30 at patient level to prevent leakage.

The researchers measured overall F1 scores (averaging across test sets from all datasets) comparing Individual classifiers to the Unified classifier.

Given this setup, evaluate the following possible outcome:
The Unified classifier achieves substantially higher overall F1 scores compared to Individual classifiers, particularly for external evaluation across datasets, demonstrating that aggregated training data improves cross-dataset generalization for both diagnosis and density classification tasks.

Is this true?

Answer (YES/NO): YES